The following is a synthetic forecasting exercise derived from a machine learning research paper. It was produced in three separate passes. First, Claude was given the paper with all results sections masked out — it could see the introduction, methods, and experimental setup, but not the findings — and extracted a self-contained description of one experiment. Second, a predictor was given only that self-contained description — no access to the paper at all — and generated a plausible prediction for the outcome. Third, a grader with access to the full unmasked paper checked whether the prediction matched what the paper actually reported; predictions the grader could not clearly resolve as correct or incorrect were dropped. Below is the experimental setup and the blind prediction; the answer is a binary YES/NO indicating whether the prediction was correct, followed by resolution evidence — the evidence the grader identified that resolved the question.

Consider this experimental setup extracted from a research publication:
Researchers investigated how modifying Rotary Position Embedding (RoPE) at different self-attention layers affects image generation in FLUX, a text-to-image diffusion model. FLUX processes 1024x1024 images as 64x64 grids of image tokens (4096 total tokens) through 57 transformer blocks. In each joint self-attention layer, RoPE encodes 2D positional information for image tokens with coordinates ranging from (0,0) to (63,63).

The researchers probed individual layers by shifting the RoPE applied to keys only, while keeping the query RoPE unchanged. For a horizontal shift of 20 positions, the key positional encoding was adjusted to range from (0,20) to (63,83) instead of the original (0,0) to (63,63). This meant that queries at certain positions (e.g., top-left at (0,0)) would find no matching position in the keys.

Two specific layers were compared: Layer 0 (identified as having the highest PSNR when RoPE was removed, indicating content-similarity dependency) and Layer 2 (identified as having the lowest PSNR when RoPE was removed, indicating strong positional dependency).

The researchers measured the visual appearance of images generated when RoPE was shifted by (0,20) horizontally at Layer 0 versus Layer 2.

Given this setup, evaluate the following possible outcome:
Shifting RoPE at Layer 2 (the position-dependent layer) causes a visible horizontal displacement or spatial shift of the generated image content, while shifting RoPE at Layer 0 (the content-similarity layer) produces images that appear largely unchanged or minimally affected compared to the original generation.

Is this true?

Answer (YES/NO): NO